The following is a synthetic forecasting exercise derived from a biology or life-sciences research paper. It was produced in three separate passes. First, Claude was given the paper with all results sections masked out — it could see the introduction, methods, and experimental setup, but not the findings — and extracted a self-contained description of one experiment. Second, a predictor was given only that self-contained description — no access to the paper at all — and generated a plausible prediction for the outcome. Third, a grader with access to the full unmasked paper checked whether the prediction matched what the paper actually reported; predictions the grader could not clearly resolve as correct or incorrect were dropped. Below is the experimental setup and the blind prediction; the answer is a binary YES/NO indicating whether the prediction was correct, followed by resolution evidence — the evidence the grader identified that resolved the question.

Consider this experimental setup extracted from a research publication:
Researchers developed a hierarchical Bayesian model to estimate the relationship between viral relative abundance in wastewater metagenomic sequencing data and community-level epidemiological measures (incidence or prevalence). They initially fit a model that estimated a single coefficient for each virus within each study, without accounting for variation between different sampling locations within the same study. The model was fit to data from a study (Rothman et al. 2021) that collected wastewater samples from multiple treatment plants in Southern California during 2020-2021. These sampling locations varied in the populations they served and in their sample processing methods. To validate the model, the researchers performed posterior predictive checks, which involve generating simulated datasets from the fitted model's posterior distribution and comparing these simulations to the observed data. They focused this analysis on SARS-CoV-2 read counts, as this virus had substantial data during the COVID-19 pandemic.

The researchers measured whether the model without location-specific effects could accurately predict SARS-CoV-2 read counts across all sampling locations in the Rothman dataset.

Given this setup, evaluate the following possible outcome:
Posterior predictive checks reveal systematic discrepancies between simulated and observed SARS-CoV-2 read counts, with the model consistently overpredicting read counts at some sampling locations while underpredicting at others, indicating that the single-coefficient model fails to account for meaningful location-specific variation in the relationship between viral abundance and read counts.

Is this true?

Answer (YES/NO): NO